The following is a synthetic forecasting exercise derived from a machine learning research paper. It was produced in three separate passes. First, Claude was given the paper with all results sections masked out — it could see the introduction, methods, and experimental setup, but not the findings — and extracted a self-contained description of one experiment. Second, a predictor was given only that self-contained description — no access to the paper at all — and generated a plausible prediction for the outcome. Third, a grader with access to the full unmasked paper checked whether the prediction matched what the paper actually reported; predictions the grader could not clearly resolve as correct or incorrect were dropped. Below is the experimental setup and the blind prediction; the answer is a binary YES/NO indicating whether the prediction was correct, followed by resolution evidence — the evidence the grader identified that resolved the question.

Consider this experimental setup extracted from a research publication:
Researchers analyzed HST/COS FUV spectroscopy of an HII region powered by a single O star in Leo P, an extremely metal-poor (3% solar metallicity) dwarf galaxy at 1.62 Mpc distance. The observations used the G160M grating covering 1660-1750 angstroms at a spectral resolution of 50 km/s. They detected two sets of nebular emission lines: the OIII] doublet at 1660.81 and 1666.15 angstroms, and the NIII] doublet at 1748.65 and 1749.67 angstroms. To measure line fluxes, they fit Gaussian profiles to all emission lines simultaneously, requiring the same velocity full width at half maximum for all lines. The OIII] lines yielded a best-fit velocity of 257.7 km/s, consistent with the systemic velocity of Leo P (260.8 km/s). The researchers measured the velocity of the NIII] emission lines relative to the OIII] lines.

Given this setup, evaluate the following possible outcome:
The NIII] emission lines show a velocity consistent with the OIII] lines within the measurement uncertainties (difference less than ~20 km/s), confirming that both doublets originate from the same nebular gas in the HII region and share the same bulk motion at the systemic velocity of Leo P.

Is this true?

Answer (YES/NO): NO